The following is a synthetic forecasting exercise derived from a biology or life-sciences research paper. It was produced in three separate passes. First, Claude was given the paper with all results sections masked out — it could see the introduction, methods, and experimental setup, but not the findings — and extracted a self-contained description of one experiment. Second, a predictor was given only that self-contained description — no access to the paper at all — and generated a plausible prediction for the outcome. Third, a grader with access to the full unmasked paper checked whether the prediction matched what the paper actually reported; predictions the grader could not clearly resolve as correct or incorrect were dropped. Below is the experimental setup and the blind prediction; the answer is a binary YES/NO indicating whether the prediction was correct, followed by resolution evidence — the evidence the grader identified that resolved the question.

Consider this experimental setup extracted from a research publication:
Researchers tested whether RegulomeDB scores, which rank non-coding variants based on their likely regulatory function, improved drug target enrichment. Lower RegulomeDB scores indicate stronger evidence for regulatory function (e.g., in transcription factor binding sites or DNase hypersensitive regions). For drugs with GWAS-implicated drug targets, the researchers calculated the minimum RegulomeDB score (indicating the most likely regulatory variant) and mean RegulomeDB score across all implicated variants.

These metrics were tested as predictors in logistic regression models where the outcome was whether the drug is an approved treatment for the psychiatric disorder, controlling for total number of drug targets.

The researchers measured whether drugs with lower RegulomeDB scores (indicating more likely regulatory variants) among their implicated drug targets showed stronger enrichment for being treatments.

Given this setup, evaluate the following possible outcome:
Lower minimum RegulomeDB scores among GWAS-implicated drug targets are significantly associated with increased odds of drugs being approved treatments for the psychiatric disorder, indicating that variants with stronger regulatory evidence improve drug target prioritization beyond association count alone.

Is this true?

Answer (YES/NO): NO